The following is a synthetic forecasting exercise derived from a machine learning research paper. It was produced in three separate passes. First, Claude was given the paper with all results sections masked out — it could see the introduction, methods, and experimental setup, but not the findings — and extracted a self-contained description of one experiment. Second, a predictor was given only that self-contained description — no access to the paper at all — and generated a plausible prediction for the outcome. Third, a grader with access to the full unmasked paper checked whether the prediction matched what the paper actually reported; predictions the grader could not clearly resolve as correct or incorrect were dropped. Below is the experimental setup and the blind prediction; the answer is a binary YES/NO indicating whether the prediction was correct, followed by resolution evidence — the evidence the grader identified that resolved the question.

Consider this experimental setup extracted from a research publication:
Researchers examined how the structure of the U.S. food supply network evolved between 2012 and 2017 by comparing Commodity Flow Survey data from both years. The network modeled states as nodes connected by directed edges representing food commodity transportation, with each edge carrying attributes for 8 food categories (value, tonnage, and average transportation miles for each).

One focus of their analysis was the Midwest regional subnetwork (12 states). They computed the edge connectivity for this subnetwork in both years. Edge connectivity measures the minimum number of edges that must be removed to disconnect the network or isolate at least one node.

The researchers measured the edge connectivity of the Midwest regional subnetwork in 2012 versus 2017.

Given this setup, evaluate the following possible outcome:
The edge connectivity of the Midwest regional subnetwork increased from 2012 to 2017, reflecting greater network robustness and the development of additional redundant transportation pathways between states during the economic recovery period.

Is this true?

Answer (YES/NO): YES